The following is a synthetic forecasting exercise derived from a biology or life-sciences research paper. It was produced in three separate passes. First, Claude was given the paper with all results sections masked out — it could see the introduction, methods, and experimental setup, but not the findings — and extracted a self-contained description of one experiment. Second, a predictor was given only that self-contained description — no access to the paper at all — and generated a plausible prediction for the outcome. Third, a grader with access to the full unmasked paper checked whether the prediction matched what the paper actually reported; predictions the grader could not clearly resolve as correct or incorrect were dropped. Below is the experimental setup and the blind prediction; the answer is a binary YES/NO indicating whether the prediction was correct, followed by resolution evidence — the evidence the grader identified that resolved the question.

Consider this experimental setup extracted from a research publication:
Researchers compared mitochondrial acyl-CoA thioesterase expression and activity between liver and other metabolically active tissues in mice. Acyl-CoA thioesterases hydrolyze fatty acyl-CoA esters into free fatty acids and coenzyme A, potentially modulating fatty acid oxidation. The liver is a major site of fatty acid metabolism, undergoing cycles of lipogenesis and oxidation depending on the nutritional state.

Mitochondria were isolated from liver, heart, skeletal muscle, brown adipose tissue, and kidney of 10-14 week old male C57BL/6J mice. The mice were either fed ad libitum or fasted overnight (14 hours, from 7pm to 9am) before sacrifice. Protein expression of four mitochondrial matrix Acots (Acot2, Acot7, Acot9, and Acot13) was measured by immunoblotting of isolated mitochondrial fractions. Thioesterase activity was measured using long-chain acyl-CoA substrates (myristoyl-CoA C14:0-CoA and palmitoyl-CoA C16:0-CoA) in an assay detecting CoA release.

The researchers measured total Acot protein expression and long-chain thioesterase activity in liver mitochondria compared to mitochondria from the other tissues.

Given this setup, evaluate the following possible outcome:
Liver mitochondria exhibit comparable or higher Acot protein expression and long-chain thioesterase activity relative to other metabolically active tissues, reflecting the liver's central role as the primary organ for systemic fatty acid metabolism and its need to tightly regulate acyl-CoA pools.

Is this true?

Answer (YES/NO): NO